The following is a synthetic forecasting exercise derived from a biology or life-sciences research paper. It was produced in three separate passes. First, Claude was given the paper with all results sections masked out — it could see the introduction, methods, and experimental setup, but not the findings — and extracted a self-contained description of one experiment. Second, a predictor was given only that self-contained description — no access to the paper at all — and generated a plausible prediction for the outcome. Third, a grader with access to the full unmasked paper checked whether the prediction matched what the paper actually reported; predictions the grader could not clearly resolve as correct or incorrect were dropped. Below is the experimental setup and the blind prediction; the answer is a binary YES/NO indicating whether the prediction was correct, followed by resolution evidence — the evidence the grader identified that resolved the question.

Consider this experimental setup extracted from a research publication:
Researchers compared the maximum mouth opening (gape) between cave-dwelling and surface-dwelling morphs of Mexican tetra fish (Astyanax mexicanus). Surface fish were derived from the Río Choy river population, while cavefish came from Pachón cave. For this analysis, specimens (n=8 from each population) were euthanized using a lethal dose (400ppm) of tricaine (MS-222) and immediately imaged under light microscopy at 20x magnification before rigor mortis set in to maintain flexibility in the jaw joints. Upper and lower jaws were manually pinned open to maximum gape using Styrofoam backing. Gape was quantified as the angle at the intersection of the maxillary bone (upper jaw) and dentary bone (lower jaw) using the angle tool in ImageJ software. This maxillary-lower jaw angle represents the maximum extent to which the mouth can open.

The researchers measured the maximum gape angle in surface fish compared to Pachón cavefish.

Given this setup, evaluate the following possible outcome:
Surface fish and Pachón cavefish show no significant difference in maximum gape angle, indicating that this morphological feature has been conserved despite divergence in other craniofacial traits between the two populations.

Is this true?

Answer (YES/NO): NO